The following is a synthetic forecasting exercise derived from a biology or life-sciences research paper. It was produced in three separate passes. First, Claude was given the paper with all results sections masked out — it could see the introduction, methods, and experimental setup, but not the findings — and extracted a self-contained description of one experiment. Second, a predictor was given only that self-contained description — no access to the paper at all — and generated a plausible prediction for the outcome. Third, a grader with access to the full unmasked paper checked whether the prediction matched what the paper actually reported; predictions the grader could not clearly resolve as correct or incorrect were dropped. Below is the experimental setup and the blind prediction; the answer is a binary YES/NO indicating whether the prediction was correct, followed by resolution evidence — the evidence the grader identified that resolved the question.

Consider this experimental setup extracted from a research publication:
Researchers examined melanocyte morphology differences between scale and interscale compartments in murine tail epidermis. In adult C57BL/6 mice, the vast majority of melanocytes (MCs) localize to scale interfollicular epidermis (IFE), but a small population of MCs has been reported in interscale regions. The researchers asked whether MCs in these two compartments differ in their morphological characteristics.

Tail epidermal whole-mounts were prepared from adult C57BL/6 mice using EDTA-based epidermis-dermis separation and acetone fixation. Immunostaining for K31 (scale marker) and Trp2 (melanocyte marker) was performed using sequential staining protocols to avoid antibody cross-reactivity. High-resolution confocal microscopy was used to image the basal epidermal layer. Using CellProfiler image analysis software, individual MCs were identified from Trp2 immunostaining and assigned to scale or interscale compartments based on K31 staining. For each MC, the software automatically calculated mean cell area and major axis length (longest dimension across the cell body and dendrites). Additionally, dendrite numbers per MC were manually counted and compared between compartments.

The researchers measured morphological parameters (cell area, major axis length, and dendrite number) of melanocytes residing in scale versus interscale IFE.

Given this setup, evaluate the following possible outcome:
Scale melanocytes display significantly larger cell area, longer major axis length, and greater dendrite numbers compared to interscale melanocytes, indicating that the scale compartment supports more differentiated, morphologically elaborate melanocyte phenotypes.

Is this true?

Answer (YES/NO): NO